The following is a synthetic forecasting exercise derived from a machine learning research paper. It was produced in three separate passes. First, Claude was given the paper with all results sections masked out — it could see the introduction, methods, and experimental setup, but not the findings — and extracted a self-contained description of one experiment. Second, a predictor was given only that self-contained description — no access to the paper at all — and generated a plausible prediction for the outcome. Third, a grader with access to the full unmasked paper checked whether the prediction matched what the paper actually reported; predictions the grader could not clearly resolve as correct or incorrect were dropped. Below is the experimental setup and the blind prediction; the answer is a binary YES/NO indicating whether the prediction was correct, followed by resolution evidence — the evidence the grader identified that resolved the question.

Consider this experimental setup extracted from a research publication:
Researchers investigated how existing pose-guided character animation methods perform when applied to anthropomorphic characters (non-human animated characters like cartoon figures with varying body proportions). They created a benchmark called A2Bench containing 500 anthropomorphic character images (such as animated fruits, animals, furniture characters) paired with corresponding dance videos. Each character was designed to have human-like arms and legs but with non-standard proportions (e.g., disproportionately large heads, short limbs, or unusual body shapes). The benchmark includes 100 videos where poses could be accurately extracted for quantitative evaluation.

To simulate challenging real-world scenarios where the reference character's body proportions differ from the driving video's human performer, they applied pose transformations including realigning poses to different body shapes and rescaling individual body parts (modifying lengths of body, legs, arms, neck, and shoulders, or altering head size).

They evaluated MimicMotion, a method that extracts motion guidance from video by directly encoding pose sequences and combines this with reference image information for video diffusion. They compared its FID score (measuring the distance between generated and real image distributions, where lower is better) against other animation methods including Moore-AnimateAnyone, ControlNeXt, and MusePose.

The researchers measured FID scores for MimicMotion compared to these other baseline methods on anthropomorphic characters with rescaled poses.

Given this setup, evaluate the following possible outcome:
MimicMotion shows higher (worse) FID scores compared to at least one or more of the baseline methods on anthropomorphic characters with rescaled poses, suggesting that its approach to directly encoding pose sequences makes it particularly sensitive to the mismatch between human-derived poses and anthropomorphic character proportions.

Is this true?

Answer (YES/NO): YES